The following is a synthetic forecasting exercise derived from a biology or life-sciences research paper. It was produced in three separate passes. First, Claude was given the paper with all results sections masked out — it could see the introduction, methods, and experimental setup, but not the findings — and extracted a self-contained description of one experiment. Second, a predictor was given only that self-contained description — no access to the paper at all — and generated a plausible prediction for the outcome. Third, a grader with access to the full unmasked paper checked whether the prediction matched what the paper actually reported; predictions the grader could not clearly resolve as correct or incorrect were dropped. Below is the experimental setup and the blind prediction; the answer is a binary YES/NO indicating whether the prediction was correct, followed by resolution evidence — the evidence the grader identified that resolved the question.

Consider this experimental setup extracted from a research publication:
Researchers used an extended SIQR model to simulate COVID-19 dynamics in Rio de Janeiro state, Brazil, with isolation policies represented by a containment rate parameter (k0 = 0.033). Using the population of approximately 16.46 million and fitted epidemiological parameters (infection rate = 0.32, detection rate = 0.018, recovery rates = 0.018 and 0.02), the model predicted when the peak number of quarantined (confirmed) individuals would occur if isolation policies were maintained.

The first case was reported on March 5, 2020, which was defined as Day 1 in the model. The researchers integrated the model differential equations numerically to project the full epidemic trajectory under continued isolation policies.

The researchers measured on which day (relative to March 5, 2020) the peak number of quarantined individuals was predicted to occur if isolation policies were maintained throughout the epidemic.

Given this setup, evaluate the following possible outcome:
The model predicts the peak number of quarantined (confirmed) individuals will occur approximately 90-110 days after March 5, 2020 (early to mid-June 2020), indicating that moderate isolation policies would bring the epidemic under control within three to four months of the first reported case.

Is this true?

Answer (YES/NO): YES